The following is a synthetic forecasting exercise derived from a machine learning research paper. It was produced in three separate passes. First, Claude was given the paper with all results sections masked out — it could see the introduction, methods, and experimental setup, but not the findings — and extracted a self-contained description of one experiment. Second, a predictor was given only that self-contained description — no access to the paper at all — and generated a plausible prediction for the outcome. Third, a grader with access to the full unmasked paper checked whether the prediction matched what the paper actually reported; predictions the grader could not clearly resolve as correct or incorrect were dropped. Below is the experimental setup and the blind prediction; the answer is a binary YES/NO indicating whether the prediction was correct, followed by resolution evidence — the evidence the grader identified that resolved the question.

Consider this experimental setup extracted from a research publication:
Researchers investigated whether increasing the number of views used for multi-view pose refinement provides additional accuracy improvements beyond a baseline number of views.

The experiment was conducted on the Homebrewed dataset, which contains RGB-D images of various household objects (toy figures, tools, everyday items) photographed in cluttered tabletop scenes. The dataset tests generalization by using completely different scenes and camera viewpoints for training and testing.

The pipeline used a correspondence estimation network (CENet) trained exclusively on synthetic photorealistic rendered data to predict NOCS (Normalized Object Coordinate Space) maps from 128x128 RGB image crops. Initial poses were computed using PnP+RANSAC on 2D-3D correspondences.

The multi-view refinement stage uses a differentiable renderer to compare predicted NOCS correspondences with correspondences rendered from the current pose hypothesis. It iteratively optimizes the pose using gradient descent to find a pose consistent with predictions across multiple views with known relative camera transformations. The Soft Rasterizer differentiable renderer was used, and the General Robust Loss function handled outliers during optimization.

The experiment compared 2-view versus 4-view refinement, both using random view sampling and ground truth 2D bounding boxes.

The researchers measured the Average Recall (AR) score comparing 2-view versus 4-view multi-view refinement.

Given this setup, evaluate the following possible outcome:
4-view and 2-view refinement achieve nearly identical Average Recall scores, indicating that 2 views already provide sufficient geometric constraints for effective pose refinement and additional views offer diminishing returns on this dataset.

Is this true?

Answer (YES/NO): YES